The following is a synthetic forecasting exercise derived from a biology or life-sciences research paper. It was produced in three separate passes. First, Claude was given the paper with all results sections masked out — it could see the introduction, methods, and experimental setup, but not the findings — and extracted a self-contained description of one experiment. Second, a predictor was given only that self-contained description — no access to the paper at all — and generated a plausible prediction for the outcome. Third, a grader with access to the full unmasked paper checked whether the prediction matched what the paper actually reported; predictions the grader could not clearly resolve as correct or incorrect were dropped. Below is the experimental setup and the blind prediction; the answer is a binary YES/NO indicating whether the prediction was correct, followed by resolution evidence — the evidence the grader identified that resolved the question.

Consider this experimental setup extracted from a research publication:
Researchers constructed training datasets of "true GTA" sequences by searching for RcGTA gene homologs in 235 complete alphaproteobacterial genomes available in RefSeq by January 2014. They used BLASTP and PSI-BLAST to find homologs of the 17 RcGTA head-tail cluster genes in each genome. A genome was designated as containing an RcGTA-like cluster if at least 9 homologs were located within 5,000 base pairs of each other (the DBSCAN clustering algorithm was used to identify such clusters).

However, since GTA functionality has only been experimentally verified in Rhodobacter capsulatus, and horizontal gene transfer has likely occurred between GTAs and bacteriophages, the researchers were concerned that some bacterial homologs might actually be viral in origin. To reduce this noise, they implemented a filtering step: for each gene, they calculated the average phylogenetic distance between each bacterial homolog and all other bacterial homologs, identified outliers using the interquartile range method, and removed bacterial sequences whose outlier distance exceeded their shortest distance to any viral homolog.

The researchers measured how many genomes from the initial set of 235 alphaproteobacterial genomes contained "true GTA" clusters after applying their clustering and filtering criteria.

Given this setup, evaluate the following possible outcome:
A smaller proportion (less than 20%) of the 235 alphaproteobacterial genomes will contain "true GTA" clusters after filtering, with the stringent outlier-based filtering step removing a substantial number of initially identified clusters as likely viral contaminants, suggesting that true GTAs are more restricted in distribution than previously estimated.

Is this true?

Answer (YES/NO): NO